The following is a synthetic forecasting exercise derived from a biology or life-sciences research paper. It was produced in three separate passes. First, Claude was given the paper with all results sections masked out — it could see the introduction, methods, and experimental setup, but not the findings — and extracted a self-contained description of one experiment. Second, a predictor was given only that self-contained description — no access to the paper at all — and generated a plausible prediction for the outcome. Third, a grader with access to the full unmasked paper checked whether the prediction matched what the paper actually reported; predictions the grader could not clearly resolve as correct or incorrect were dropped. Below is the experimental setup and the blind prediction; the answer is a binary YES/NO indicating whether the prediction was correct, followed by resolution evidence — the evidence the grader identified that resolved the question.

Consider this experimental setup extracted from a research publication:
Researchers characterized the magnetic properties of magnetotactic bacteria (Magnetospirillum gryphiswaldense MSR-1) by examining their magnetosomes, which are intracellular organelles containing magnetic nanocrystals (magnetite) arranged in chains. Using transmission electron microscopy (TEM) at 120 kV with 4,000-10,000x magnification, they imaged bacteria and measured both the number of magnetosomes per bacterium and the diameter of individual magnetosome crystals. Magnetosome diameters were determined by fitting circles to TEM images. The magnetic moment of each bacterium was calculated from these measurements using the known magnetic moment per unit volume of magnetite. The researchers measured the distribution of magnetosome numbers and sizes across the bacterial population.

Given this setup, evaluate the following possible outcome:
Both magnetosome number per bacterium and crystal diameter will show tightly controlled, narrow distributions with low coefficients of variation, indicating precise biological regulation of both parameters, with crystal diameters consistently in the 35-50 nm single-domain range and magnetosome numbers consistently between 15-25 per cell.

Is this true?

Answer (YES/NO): NO